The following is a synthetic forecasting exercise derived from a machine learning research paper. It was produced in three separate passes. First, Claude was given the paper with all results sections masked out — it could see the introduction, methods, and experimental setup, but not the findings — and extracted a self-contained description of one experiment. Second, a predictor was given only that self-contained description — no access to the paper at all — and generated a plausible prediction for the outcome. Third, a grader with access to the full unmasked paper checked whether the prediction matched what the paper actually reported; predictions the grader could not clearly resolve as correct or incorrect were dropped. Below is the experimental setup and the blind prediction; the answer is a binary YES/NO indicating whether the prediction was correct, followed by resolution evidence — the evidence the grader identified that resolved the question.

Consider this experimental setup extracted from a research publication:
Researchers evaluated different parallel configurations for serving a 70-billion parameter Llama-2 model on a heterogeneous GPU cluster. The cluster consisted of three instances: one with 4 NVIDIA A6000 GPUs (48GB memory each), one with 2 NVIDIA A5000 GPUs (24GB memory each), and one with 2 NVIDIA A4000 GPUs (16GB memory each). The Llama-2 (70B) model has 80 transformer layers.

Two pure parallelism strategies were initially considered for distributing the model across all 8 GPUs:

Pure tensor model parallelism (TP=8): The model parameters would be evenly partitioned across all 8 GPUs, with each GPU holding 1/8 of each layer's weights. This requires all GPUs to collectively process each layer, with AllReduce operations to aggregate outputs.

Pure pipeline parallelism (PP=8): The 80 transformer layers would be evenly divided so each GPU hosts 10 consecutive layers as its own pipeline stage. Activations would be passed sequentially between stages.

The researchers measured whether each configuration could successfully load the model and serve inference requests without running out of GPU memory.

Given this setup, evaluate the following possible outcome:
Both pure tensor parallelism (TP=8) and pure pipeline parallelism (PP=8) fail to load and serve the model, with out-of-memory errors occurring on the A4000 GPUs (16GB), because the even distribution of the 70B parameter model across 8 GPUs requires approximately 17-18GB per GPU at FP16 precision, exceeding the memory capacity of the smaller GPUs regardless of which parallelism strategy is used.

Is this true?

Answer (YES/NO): YES